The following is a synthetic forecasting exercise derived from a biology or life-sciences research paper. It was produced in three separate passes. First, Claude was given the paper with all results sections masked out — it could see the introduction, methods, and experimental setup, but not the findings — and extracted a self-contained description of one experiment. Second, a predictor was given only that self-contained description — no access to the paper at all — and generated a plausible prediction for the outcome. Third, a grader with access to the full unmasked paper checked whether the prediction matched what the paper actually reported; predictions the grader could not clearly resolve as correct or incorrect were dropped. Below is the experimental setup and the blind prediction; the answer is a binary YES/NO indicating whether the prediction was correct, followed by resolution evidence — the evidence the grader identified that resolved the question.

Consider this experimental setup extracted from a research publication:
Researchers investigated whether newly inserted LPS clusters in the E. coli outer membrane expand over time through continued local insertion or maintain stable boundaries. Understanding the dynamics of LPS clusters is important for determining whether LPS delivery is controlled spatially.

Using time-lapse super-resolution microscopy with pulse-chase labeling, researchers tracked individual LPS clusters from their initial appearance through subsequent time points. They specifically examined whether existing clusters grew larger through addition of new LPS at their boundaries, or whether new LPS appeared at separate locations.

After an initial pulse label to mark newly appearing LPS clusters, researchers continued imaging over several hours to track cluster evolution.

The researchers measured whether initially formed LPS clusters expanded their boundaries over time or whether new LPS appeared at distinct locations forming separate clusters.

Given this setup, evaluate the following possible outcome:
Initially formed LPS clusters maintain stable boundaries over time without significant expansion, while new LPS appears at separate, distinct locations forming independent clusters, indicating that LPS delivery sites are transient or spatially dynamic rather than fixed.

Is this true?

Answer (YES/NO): YES